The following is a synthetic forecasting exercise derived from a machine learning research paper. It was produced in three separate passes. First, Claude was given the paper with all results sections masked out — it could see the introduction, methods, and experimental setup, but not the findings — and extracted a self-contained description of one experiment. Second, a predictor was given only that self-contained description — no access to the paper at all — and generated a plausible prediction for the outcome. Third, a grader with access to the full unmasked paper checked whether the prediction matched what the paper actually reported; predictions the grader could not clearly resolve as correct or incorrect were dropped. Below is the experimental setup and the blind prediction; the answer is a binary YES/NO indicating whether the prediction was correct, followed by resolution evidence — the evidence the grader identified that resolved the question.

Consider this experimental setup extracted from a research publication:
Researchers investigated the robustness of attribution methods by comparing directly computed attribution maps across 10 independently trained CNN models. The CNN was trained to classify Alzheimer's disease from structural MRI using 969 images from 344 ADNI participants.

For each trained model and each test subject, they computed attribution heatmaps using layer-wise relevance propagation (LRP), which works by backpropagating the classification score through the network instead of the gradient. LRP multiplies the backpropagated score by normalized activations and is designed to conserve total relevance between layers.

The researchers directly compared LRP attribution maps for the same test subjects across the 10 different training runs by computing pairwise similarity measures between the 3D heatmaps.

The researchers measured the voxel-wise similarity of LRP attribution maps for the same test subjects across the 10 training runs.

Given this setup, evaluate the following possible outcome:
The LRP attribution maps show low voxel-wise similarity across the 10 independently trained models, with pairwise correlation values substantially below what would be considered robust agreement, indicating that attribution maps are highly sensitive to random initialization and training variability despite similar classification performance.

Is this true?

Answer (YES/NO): NO